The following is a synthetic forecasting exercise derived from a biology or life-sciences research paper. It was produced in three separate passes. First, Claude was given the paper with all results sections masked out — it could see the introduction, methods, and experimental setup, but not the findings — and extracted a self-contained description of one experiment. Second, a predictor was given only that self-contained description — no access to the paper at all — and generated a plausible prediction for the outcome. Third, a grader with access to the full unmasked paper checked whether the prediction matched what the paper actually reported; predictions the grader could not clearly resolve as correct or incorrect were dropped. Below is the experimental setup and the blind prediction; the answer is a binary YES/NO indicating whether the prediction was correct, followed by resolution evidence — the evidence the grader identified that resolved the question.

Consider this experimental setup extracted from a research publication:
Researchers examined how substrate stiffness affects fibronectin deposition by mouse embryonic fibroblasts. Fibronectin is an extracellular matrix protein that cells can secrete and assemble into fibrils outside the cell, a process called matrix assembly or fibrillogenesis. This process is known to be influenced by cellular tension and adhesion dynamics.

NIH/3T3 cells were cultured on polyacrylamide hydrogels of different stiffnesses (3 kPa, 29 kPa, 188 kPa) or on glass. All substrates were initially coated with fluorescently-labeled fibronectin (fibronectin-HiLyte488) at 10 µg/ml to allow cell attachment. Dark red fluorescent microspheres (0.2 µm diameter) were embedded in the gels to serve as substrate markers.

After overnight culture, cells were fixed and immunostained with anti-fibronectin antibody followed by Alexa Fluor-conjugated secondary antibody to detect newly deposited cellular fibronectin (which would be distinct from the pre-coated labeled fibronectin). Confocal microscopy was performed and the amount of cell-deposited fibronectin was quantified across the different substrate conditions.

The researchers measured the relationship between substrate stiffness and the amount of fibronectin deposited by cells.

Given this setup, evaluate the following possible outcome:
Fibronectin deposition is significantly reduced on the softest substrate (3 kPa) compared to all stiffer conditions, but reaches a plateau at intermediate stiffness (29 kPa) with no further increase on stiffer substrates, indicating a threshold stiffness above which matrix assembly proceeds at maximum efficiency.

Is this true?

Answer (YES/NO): NO